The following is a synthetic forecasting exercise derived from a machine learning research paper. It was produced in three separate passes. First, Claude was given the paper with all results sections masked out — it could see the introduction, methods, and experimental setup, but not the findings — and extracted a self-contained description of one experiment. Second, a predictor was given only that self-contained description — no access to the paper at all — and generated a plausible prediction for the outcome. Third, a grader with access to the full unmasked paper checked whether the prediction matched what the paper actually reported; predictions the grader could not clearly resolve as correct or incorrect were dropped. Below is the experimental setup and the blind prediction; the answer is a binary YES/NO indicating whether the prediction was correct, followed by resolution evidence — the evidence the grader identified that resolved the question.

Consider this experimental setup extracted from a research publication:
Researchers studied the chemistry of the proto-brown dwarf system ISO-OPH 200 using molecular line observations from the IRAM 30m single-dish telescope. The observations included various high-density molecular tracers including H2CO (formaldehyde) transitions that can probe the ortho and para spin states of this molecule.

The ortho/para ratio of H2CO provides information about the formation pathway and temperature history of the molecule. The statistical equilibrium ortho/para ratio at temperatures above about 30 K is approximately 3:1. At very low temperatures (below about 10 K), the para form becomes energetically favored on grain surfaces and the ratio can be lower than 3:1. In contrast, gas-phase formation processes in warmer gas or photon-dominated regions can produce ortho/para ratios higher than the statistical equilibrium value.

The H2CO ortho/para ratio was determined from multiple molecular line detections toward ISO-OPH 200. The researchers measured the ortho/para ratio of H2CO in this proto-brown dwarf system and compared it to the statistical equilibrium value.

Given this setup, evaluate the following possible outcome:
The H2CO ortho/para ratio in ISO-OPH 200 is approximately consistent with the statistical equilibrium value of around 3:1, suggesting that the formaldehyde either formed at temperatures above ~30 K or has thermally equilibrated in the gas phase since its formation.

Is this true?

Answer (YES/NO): NO